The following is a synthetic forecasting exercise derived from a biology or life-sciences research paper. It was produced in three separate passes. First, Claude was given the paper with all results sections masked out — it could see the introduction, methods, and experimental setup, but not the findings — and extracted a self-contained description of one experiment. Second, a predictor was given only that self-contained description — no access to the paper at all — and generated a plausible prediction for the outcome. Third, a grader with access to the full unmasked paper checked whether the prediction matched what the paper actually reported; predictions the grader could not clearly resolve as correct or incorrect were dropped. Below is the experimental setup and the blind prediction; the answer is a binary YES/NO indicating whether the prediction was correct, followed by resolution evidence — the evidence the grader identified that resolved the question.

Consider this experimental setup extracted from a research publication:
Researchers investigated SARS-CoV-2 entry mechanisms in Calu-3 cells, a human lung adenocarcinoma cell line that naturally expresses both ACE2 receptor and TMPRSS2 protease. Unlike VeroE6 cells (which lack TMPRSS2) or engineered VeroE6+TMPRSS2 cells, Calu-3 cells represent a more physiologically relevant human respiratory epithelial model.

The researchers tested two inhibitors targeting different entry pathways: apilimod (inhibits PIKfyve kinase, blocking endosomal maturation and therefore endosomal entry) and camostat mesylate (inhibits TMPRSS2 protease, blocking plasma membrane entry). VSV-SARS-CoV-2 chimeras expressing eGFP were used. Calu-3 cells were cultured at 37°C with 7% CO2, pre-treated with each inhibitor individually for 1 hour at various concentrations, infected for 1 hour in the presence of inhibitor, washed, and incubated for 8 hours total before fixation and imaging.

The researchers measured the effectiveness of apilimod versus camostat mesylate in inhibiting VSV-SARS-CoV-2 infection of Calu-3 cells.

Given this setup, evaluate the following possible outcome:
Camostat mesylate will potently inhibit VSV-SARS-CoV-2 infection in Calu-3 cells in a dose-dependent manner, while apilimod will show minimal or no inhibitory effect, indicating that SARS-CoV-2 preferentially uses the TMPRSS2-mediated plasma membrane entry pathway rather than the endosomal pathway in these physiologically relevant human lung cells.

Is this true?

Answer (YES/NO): YES